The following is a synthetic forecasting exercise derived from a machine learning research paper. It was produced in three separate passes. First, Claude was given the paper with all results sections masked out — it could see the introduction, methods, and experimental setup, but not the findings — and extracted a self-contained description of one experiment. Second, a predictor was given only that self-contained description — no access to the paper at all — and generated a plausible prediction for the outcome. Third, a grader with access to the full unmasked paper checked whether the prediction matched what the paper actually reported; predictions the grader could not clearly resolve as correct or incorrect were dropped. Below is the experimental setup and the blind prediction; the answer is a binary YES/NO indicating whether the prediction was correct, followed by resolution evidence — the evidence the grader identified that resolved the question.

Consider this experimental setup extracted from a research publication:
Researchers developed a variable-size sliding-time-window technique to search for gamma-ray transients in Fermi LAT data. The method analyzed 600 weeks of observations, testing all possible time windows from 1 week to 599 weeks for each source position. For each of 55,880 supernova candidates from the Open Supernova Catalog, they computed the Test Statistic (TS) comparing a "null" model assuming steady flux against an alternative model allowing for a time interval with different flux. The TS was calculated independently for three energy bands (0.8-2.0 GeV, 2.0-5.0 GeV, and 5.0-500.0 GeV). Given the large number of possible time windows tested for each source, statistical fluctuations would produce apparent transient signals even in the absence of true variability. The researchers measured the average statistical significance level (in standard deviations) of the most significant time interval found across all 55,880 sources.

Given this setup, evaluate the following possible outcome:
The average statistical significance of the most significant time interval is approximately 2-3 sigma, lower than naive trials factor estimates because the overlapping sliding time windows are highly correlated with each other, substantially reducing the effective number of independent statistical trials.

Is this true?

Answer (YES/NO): NO